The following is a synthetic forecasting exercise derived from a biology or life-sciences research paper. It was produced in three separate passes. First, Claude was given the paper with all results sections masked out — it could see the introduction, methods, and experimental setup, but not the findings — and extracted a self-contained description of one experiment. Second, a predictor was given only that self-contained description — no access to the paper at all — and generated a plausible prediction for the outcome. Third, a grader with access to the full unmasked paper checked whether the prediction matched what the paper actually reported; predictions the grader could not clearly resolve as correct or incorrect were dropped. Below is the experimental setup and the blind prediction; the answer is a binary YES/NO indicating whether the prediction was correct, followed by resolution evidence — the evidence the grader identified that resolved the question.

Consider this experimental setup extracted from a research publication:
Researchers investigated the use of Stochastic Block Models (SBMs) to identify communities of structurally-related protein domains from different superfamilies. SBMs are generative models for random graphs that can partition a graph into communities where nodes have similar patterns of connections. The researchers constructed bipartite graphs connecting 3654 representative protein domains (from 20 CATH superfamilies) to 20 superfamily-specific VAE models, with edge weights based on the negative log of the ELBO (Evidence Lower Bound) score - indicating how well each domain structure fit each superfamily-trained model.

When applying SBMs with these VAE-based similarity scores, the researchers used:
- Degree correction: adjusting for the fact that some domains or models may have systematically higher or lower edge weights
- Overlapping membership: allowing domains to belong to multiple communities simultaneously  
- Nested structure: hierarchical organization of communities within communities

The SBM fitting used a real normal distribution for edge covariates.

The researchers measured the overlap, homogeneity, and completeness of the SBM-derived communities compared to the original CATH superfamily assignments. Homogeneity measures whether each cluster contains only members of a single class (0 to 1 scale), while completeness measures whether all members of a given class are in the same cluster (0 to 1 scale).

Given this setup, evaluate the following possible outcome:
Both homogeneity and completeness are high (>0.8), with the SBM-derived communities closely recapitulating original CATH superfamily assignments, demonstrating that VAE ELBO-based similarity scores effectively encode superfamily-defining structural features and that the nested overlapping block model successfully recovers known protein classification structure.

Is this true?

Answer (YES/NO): NO